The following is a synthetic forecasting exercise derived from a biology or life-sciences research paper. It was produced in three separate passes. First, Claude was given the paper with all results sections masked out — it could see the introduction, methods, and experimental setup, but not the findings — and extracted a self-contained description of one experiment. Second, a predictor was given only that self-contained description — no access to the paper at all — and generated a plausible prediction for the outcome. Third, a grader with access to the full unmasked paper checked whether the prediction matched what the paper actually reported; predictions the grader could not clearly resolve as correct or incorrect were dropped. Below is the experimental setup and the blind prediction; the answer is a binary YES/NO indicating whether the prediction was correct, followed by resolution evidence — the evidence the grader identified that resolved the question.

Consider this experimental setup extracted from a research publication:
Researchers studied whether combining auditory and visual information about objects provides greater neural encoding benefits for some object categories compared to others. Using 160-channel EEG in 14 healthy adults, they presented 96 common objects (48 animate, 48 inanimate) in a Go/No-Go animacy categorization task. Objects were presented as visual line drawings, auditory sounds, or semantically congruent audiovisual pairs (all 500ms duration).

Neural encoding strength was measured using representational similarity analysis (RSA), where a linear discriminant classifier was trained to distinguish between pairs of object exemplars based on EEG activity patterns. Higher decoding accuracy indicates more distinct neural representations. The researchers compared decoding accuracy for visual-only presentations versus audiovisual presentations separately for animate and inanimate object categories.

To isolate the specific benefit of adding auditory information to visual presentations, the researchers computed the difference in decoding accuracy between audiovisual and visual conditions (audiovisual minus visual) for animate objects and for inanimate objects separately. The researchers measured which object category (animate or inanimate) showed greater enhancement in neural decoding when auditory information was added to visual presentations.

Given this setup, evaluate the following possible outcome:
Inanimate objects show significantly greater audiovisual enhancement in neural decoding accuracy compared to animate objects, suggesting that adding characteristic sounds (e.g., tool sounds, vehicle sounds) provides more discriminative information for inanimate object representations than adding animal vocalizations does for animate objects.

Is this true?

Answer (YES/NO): YES